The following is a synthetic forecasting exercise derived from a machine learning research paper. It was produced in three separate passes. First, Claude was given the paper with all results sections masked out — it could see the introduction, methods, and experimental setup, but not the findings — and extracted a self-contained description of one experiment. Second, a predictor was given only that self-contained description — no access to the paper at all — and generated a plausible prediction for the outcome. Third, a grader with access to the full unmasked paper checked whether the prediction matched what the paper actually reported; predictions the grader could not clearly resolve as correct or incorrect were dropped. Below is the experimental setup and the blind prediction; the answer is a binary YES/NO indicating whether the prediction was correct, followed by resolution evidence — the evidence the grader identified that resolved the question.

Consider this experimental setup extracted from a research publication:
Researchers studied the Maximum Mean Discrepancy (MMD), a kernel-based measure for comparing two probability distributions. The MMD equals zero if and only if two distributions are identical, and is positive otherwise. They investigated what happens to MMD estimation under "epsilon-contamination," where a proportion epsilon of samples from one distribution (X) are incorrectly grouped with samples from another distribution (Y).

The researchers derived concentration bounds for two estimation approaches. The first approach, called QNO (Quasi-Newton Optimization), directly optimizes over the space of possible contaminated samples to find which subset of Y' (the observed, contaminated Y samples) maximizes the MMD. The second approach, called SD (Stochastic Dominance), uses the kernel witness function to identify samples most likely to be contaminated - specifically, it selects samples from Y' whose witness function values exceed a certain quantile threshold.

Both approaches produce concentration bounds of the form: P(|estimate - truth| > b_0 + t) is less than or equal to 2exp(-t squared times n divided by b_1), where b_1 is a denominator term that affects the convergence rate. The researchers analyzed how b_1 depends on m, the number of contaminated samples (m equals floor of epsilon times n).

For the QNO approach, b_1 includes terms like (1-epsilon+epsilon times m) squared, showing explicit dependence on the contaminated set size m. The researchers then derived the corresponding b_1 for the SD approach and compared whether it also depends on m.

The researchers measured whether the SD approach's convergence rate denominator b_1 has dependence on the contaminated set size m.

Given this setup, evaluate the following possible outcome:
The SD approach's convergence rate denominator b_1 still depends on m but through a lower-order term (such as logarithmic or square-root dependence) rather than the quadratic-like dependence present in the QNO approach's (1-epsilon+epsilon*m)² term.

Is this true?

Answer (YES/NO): NO